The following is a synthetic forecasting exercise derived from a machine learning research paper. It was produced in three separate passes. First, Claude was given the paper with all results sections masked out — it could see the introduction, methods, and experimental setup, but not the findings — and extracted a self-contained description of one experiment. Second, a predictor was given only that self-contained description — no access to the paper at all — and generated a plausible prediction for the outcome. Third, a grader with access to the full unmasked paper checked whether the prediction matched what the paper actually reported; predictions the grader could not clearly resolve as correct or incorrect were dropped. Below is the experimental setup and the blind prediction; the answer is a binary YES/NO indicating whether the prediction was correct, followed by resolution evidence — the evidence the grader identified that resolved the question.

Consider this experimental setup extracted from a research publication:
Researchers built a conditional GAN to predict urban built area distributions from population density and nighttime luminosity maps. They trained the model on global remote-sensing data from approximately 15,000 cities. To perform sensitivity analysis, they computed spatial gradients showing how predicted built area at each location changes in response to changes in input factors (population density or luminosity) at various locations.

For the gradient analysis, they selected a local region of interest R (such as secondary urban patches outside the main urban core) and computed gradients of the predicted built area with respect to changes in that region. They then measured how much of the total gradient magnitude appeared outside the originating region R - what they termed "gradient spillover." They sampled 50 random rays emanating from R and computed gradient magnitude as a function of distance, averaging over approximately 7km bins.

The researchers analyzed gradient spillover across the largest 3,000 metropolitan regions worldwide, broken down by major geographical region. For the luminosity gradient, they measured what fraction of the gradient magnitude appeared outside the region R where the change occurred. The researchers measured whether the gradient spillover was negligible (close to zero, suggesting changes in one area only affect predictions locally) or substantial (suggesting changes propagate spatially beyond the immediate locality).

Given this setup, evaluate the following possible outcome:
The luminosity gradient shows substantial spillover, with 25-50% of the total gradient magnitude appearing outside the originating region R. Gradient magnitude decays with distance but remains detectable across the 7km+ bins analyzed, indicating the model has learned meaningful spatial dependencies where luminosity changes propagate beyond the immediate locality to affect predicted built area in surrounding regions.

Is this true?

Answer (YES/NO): NO